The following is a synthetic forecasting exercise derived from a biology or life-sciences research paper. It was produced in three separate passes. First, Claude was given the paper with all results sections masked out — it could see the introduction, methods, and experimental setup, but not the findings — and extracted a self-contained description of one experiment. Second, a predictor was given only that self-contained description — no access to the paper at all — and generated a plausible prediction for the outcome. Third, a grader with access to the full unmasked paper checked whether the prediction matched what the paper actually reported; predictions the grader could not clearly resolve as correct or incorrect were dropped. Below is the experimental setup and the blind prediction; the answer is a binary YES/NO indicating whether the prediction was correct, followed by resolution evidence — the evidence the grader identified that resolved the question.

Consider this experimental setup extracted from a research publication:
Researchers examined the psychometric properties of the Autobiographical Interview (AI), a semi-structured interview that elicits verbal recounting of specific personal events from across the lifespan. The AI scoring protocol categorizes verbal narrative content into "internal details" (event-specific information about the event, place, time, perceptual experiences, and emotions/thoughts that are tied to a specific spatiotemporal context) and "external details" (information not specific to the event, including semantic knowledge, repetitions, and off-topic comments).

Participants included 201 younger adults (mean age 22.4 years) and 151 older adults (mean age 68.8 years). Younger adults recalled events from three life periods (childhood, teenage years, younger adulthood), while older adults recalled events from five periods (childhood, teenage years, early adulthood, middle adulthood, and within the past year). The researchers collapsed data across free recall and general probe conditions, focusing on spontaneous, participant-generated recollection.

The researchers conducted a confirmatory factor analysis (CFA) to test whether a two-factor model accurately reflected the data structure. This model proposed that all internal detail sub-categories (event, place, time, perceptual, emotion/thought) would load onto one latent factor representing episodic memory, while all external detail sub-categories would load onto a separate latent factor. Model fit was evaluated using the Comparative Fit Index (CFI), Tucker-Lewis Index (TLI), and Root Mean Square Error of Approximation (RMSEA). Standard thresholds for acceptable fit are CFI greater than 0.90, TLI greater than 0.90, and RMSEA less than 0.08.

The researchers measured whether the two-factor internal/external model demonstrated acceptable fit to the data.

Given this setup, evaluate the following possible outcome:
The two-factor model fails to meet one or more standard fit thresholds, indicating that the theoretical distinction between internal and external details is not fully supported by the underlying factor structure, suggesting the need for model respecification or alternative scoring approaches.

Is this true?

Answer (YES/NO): YES